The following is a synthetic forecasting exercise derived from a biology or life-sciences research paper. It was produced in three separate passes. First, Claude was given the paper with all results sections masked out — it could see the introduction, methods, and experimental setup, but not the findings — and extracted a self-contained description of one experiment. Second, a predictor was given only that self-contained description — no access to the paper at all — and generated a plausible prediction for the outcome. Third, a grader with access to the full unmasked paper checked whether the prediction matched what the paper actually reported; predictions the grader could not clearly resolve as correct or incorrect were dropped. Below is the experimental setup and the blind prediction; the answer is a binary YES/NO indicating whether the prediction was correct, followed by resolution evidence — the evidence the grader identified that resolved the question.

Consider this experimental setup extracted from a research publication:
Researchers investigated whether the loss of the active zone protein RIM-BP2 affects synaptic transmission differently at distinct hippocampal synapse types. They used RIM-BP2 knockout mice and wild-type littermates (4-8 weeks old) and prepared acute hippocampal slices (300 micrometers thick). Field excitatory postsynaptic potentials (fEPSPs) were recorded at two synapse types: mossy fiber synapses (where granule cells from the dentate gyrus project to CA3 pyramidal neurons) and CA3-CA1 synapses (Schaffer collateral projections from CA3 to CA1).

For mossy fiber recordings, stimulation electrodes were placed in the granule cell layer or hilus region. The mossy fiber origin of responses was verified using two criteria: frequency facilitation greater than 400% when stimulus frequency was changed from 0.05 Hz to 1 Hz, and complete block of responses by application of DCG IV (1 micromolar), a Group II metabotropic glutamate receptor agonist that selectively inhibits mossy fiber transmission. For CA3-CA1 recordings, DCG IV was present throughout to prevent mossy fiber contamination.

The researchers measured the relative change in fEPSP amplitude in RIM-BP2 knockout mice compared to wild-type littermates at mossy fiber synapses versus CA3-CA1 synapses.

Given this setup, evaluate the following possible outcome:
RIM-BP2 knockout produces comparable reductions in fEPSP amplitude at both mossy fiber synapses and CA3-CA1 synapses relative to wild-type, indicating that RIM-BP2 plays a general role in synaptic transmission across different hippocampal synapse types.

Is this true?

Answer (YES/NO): NO